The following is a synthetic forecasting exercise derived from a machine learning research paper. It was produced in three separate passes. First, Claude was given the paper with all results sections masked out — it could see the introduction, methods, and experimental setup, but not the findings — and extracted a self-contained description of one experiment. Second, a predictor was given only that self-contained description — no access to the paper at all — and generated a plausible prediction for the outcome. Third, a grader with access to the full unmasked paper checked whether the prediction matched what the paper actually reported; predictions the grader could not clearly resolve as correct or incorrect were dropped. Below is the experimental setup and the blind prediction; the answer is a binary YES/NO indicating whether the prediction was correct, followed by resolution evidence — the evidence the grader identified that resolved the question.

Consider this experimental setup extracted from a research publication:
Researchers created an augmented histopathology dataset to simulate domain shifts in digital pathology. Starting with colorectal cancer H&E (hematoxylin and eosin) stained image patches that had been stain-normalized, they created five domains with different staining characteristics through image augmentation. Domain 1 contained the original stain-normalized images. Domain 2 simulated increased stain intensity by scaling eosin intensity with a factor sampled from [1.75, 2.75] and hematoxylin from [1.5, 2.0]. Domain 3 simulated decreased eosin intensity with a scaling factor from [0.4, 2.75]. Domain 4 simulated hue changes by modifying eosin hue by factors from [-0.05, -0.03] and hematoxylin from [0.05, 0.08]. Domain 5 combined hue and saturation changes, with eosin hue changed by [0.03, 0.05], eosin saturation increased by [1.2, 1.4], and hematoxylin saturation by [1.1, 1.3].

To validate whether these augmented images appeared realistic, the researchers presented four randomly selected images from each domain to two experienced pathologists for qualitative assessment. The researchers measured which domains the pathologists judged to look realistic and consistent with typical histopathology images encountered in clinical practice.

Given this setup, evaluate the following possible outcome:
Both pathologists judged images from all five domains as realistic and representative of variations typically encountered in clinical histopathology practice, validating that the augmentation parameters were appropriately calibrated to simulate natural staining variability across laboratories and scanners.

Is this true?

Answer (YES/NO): NO